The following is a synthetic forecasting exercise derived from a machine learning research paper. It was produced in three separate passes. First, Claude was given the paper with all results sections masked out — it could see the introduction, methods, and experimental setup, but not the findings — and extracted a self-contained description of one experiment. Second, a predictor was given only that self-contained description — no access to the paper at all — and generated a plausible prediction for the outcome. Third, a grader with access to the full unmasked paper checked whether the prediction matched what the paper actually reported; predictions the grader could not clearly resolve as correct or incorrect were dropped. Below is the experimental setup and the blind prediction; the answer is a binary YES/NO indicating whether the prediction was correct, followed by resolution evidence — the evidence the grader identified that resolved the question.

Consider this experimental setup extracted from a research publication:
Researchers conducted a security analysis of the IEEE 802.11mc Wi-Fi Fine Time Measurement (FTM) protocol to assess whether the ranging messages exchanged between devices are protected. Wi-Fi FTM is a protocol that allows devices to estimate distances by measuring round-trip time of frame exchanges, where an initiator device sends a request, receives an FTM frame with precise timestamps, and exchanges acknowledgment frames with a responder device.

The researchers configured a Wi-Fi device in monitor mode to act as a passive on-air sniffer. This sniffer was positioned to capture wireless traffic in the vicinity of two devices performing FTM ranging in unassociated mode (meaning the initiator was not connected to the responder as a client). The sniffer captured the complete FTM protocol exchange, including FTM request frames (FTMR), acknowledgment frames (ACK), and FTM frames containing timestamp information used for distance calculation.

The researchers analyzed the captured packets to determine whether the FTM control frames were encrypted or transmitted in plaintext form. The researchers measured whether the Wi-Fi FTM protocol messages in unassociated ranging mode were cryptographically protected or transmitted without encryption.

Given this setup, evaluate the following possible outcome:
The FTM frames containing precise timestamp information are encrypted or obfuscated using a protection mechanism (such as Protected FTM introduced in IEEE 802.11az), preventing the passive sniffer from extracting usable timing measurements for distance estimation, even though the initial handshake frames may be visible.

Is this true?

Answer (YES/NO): NO